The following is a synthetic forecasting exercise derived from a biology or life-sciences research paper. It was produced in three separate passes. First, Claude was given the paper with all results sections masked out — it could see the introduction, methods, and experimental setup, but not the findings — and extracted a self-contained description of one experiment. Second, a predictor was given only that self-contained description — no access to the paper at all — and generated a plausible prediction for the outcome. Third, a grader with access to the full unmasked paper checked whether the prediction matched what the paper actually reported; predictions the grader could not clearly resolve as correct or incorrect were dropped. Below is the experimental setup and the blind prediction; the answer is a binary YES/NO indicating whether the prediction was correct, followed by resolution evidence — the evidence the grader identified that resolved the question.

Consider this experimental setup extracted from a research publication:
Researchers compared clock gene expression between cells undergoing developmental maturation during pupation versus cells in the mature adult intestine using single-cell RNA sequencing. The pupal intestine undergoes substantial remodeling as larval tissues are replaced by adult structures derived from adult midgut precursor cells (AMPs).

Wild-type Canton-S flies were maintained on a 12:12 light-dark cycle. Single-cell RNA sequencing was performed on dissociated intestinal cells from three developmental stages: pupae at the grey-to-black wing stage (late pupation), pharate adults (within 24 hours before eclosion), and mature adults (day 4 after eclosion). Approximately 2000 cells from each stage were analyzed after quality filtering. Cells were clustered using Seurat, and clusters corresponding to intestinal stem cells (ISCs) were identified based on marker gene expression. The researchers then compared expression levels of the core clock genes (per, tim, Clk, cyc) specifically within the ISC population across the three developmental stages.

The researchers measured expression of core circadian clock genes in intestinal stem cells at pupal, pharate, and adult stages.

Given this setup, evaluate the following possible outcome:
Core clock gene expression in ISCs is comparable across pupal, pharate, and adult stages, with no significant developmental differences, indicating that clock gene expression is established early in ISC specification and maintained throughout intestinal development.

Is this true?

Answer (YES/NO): NO